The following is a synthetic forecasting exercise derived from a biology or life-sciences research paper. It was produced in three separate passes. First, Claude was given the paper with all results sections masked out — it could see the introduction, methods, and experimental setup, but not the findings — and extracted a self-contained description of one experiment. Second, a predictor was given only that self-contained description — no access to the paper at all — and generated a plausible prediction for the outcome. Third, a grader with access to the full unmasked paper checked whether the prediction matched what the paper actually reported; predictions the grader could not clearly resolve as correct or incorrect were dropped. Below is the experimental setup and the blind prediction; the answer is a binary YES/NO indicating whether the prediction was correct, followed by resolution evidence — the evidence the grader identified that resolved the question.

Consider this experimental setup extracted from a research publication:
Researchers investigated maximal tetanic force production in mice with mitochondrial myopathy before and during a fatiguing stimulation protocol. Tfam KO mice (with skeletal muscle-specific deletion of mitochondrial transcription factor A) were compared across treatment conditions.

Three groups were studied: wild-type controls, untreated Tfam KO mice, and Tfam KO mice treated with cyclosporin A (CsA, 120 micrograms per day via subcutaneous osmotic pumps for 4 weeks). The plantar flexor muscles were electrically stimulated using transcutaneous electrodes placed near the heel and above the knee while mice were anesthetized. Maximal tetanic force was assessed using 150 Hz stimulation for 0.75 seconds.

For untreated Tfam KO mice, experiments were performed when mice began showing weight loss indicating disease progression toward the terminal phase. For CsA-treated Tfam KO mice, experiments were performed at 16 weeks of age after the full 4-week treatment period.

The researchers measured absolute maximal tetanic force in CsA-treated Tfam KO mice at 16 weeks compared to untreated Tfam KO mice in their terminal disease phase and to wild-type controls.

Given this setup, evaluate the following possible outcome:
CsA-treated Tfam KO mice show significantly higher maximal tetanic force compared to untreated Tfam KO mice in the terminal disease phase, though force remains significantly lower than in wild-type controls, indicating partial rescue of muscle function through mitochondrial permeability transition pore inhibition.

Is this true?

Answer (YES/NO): NO